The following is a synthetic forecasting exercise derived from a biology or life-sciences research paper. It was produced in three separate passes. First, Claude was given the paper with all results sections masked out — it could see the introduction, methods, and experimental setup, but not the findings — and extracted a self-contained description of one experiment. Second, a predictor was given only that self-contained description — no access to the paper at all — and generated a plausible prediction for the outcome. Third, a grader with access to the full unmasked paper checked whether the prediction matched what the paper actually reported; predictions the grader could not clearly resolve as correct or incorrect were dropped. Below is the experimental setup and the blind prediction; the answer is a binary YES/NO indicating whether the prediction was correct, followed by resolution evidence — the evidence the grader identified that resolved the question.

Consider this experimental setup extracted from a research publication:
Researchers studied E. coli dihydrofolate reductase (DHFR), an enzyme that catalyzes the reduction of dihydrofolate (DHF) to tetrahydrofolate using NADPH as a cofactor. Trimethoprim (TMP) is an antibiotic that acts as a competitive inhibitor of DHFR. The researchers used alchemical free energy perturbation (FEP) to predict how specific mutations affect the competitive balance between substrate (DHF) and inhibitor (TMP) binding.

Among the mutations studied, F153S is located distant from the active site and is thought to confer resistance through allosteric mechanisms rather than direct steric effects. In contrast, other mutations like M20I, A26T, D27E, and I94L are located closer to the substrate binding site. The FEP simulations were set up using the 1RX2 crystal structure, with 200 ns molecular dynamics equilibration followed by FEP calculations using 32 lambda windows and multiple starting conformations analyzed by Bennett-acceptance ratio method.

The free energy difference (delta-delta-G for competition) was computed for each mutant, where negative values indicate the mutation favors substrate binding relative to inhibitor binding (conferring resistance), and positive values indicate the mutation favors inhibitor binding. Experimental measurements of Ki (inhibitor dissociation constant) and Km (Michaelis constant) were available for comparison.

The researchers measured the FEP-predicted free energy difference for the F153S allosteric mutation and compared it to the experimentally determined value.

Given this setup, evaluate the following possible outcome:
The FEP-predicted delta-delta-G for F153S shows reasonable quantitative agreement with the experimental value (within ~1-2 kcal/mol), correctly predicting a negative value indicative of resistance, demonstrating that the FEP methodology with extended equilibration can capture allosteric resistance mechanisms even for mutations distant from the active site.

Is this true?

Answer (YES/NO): NO